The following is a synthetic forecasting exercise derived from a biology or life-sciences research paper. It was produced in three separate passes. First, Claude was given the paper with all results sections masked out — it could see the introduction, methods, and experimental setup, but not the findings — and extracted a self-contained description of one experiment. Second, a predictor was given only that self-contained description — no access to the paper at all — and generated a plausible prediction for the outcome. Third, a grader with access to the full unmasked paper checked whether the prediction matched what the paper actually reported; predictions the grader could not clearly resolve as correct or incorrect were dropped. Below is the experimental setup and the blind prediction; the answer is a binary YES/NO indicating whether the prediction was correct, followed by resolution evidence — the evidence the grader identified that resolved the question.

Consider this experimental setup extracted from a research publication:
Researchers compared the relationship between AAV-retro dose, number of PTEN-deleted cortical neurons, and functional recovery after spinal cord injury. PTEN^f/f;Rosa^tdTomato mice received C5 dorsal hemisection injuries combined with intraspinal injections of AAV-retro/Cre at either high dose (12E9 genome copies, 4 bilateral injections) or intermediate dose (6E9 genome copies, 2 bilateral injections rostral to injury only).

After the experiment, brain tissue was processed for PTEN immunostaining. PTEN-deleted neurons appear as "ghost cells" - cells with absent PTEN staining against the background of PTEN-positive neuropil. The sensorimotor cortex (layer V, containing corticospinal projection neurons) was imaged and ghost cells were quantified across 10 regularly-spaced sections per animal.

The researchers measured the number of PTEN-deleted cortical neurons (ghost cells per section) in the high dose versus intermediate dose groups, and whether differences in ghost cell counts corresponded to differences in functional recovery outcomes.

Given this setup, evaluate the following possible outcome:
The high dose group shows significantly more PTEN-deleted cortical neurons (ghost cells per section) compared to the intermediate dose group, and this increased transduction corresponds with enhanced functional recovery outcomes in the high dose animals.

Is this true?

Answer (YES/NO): NO